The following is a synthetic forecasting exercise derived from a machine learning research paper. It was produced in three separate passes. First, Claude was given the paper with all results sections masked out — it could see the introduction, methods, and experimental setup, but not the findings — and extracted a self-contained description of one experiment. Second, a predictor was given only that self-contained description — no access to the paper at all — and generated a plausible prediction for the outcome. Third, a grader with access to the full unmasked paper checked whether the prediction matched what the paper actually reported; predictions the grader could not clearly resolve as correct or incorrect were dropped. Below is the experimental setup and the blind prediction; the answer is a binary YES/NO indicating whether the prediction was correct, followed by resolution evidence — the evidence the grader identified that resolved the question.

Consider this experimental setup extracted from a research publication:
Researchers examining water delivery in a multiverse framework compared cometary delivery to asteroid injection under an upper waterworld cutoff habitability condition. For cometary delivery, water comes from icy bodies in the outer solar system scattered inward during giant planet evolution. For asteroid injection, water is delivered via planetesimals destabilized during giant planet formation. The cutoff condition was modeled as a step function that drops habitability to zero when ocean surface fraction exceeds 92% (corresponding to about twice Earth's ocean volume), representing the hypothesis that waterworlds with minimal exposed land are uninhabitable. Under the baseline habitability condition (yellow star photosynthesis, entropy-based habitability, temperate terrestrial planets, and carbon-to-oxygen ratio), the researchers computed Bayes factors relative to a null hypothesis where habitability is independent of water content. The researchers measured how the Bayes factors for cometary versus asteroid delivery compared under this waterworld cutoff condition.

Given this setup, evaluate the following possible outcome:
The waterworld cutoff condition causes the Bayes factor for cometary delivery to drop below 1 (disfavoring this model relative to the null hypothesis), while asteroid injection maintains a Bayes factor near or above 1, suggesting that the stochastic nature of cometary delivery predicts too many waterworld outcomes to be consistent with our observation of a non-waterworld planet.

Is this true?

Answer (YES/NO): NO